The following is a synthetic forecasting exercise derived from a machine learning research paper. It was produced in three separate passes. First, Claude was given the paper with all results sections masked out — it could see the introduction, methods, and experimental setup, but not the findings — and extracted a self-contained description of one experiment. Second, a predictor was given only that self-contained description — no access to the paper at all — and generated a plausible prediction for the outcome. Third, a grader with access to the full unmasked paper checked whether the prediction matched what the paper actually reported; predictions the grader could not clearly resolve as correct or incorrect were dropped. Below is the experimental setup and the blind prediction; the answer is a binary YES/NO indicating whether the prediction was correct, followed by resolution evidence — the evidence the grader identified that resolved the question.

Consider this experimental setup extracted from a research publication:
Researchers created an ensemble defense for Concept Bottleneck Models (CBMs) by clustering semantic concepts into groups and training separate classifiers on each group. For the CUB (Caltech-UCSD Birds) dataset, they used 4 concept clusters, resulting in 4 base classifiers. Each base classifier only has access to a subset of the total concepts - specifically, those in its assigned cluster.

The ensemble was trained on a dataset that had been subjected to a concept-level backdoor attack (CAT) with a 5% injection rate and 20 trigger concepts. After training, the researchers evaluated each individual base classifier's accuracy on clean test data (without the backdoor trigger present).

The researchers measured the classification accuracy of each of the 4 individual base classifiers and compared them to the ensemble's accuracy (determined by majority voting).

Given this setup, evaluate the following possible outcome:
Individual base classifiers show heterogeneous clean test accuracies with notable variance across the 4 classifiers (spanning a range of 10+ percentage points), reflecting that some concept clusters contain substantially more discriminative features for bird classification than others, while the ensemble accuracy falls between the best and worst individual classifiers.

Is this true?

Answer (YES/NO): NO